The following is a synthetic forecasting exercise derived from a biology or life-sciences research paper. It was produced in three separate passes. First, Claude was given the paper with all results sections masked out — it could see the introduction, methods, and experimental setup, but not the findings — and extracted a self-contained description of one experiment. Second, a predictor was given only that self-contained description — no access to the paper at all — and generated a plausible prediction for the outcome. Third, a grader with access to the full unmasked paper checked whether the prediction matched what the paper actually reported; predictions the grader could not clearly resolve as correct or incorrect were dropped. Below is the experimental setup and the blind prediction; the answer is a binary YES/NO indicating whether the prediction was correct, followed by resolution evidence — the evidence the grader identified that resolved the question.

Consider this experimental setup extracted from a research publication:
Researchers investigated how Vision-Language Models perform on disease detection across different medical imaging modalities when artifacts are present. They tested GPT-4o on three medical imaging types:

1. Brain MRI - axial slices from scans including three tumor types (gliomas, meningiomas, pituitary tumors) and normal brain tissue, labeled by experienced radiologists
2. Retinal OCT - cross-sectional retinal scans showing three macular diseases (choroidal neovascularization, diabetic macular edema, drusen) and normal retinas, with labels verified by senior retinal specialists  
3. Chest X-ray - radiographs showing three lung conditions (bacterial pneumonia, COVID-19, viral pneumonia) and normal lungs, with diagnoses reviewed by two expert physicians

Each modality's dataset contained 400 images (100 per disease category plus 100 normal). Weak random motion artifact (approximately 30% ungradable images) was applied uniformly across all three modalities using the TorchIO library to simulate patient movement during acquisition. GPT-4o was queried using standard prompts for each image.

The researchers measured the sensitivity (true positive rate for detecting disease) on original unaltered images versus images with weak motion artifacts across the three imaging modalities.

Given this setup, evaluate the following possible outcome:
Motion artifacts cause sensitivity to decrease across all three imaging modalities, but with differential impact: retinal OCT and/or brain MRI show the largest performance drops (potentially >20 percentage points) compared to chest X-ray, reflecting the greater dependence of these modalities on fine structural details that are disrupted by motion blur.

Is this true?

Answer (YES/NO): NO